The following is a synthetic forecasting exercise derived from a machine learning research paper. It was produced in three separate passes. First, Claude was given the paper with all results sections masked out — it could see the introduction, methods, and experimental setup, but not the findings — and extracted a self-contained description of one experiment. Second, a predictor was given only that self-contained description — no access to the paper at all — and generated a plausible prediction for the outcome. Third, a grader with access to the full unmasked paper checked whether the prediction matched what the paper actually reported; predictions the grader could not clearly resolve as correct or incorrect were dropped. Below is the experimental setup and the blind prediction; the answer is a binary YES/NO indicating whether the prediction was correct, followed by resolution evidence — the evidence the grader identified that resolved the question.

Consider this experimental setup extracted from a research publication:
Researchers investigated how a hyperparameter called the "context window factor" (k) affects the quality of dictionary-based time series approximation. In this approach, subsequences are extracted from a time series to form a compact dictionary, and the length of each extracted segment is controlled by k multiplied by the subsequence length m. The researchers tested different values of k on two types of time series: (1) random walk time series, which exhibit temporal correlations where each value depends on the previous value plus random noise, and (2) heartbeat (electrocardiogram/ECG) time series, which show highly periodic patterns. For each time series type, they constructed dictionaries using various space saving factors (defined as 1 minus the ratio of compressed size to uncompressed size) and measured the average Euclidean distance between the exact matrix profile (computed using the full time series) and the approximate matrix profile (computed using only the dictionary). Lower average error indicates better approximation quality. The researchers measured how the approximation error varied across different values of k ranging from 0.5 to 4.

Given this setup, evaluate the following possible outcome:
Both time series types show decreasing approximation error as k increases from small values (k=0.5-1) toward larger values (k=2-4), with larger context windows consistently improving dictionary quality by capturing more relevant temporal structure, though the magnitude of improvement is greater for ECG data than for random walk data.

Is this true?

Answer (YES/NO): NO